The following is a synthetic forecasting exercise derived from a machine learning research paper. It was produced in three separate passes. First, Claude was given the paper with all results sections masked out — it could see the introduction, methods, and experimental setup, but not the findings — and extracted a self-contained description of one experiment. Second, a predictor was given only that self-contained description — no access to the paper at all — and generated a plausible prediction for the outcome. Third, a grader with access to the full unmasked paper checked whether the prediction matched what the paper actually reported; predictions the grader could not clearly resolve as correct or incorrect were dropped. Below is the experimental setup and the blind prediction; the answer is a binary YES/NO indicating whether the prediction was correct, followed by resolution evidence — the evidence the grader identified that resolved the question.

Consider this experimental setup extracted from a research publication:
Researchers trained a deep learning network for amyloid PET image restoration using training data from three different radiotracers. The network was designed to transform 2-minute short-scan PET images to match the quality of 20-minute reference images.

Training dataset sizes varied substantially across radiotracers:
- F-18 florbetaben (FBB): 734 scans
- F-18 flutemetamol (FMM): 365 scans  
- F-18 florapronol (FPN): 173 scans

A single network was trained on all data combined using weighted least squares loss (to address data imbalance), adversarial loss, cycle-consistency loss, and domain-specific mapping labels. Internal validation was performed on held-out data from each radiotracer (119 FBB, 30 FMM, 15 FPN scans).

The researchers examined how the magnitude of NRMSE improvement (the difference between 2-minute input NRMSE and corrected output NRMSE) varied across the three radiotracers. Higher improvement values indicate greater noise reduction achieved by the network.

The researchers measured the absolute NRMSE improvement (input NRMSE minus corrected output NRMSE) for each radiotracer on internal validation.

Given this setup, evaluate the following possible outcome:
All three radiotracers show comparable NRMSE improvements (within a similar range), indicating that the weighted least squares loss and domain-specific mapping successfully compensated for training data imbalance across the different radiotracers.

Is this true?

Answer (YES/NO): NO